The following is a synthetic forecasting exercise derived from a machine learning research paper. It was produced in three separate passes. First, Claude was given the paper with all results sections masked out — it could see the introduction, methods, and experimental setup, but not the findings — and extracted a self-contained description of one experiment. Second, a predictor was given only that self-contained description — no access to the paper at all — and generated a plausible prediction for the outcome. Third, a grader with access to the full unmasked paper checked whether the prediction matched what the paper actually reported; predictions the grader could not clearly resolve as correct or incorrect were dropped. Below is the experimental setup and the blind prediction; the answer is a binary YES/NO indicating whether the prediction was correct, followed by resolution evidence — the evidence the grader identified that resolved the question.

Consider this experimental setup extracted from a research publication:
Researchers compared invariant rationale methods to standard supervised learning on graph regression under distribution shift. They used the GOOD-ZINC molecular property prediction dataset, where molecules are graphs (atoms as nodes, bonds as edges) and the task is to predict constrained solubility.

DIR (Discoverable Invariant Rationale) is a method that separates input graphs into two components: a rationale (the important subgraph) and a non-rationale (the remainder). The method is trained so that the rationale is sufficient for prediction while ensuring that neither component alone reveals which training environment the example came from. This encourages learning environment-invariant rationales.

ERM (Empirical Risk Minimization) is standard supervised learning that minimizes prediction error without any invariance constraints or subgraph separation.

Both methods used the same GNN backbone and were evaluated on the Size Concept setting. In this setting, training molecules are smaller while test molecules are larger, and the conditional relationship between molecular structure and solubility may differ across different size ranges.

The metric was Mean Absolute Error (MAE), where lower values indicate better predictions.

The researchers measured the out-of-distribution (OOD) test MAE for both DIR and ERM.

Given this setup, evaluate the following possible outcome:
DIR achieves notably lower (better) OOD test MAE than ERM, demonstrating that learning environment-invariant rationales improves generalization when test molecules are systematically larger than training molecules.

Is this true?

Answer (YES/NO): NO